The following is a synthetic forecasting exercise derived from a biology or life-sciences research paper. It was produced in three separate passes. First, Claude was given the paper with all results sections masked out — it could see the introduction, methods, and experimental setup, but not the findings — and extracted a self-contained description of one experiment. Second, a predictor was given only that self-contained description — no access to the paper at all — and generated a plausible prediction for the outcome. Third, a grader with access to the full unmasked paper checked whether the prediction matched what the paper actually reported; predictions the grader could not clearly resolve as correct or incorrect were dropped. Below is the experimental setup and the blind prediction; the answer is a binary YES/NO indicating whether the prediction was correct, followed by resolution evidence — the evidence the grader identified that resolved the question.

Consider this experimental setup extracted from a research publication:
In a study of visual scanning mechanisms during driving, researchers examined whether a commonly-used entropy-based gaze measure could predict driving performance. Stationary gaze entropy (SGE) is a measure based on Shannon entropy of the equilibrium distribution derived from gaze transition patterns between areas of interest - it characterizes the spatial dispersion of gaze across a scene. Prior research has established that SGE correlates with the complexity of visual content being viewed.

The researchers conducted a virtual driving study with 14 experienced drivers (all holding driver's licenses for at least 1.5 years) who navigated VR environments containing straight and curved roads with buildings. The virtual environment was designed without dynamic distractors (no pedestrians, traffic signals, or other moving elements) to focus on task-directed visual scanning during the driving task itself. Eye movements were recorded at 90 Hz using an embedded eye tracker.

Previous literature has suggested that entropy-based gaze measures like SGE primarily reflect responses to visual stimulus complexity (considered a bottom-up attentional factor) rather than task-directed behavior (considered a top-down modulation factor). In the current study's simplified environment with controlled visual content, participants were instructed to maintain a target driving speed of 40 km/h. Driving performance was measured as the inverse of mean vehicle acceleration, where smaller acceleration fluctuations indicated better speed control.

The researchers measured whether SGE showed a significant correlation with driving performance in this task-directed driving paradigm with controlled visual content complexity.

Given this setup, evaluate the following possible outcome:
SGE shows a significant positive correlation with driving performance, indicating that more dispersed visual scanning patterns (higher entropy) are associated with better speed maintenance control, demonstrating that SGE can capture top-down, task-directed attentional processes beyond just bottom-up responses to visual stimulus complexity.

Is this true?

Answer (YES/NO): NO